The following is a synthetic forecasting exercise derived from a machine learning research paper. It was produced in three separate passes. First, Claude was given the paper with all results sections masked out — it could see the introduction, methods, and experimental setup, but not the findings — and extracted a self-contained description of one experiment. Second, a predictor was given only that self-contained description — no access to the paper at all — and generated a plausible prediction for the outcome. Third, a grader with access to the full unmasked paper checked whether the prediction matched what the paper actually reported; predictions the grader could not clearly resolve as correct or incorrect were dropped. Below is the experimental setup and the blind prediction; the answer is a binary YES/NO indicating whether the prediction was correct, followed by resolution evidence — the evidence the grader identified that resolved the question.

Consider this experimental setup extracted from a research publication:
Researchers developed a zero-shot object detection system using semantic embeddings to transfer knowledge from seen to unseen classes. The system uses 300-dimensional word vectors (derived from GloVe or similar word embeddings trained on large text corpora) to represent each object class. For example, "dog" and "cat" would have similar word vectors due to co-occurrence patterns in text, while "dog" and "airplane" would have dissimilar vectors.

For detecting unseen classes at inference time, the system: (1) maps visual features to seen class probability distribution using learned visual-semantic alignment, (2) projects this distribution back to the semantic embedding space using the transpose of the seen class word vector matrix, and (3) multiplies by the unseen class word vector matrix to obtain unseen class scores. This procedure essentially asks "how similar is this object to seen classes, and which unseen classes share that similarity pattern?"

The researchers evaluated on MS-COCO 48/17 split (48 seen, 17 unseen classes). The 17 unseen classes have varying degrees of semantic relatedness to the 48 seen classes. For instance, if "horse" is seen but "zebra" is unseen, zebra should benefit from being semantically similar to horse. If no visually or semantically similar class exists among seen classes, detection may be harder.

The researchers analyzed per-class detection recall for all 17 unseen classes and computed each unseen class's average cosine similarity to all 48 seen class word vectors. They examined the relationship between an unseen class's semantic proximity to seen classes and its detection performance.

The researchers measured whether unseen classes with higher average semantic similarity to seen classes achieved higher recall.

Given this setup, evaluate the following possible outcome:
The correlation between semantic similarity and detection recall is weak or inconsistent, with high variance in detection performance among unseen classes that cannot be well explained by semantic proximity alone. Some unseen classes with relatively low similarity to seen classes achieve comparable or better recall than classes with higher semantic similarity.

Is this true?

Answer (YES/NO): NO